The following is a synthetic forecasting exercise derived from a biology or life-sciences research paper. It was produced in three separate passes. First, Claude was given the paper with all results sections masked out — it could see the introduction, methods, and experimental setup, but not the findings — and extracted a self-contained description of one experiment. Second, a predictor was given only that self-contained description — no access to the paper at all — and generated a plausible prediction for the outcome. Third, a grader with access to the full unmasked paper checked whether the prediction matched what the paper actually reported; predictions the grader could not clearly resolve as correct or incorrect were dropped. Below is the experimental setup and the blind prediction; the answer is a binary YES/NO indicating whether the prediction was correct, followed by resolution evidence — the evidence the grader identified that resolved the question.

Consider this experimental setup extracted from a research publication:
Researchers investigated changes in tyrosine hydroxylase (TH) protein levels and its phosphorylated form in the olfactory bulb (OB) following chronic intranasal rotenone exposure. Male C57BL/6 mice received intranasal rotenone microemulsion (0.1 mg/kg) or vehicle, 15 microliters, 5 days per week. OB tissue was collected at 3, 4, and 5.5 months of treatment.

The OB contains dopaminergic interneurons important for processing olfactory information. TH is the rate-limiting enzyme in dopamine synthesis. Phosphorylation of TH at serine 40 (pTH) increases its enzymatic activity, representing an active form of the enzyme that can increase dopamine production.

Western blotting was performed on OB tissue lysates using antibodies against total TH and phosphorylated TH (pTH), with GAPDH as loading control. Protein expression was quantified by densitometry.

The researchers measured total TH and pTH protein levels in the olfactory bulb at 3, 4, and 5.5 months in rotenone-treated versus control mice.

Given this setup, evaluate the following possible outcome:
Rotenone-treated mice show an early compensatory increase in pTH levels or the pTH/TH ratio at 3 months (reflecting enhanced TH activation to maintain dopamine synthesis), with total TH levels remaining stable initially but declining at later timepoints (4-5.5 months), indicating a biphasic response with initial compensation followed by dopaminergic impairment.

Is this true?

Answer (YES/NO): NO